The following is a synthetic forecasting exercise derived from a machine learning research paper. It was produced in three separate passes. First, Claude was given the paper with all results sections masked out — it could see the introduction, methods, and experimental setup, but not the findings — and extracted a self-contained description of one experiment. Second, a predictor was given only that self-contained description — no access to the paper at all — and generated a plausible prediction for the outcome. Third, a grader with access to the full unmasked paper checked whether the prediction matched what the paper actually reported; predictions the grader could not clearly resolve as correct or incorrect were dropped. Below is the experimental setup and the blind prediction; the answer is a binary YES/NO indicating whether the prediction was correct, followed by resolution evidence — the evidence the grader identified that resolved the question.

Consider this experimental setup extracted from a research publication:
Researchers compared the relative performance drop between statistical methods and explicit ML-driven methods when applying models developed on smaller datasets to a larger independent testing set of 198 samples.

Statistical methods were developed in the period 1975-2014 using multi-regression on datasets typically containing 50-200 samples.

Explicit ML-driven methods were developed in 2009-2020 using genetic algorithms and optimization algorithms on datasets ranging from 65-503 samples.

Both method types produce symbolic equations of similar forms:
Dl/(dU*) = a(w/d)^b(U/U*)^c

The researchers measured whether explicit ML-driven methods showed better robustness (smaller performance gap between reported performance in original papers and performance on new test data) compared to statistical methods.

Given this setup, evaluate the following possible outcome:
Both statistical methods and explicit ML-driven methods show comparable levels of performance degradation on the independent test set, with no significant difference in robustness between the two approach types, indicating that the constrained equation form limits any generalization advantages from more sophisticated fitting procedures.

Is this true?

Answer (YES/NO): NO